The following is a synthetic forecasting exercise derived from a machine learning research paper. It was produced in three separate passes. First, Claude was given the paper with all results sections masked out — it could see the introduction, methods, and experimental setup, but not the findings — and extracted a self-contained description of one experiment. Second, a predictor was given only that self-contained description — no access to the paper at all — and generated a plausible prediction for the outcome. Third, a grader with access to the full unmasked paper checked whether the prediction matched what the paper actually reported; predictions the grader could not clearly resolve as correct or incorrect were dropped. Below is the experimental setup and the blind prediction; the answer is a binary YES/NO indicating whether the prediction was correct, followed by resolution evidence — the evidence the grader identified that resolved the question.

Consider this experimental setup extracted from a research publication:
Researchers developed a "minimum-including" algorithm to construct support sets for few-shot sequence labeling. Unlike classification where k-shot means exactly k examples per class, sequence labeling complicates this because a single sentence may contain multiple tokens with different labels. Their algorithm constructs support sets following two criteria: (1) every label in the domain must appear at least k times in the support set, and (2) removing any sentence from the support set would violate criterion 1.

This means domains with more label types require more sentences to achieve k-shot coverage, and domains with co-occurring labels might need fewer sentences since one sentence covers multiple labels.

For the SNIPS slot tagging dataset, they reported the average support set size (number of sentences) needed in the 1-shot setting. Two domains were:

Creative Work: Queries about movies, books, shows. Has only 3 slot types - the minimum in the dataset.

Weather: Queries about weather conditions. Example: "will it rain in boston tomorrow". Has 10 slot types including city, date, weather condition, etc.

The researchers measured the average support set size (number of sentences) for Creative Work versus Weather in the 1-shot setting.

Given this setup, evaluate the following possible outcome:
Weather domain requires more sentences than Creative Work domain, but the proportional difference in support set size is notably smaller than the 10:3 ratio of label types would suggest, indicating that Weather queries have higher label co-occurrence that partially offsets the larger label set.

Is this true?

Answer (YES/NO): NO